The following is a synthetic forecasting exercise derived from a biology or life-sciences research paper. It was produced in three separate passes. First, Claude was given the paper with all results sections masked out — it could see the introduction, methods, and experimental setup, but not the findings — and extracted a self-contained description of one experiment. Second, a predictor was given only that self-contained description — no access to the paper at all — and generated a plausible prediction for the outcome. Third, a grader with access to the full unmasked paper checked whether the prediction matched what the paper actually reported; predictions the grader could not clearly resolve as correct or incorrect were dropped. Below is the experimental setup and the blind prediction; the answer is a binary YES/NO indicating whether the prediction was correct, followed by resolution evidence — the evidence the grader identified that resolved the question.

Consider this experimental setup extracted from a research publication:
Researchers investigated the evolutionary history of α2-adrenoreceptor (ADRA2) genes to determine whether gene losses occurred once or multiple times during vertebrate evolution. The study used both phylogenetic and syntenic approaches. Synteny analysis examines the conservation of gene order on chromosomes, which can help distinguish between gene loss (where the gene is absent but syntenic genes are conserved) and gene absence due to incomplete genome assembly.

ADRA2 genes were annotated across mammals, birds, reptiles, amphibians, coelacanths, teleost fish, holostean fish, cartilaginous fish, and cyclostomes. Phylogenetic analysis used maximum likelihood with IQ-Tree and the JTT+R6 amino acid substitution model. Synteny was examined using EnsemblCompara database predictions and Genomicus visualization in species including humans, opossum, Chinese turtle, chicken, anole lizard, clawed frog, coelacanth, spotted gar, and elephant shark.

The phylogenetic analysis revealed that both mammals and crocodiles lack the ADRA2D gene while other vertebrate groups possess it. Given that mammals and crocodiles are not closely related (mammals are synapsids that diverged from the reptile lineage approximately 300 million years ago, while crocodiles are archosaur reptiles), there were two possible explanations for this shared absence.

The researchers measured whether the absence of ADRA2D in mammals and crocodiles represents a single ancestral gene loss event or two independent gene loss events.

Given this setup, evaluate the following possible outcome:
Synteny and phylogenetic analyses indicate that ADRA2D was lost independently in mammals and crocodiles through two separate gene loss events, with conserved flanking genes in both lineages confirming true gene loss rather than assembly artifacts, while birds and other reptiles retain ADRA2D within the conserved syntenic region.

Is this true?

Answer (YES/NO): YES